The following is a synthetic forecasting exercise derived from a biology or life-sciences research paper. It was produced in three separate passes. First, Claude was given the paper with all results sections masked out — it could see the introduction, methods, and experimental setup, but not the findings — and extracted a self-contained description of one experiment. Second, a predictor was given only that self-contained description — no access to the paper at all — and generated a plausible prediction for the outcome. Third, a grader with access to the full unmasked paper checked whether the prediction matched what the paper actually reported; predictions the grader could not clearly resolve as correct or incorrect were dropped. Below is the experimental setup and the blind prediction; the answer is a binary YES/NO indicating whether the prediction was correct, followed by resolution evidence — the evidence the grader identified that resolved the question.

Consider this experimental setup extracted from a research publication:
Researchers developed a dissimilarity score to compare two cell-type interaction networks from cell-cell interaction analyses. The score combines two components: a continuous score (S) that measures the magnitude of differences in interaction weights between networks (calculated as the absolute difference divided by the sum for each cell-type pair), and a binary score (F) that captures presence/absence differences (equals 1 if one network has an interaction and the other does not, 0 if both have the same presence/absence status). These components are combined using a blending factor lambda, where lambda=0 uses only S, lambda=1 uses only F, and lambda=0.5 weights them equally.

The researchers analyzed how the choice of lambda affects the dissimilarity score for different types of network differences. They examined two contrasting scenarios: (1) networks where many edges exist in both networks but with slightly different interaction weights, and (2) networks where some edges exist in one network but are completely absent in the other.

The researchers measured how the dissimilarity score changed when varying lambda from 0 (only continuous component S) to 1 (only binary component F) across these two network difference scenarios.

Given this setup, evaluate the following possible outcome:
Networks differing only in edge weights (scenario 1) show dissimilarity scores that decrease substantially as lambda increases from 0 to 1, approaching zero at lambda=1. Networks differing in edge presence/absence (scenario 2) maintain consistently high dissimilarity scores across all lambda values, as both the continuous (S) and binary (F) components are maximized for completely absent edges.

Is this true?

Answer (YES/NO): NO